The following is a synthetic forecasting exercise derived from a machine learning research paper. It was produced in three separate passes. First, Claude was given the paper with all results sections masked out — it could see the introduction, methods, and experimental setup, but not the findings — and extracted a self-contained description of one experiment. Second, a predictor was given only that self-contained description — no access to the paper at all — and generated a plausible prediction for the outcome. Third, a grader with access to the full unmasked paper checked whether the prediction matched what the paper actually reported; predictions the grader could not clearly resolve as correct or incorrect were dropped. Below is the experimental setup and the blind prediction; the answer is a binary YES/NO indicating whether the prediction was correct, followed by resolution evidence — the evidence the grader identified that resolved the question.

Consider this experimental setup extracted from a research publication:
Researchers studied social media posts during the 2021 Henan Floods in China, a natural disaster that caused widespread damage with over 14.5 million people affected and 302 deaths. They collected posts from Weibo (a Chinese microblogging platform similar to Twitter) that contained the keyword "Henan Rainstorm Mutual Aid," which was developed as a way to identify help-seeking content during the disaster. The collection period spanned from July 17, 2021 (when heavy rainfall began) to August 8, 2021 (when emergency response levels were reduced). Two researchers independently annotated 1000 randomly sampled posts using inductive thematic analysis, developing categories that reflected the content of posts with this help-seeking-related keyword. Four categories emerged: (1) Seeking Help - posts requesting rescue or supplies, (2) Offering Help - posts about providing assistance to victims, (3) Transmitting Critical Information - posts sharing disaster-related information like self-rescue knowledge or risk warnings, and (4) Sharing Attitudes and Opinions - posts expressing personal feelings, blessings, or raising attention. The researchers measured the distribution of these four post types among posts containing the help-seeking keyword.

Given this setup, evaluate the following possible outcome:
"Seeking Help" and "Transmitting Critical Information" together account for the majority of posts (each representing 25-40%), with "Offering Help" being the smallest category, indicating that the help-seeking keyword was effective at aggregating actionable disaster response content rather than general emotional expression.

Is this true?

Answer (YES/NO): NO